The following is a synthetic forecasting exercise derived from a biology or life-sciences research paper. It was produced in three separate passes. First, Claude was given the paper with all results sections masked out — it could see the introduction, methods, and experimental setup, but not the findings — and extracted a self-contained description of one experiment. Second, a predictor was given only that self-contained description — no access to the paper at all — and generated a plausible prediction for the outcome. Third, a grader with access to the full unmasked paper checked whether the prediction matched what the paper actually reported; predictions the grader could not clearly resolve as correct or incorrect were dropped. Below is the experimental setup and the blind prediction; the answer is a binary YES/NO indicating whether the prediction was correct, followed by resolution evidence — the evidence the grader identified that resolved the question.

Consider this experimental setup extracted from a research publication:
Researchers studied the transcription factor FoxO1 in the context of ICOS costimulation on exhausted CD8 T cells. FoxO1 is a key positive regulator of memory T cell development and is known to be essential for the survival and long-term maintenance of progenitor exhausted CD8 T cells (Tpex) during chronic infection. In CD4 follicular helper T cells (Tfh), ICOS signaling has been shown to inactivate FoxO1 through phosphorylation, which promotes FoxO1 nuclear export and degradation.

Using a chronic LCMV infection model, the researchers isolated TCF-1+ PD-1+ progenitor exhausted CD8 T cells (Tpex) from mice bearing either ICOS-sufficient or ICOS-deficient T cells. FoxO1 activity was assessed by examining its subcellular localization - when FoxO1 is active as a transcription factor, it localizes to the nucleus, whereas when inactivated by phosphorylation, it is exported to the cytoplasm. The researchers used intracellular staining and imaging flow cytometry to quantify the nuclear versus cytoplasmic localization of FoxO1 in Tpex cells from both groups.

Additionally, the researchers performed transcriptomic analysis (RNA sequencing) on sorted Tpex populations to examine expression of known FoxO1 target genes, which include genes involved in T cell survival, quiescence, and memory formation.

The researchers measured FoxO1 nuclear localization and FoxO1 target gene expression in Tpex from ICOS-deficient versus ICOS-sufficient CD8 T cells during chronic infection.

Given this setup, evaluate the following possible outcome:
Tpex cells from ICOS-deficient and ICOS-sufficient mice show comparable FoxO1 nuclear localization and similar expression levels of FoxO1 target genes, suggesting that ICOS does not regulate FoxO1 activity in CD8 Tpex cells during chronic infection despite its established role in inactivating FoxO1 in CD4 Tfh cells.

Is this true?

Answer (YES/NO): NO